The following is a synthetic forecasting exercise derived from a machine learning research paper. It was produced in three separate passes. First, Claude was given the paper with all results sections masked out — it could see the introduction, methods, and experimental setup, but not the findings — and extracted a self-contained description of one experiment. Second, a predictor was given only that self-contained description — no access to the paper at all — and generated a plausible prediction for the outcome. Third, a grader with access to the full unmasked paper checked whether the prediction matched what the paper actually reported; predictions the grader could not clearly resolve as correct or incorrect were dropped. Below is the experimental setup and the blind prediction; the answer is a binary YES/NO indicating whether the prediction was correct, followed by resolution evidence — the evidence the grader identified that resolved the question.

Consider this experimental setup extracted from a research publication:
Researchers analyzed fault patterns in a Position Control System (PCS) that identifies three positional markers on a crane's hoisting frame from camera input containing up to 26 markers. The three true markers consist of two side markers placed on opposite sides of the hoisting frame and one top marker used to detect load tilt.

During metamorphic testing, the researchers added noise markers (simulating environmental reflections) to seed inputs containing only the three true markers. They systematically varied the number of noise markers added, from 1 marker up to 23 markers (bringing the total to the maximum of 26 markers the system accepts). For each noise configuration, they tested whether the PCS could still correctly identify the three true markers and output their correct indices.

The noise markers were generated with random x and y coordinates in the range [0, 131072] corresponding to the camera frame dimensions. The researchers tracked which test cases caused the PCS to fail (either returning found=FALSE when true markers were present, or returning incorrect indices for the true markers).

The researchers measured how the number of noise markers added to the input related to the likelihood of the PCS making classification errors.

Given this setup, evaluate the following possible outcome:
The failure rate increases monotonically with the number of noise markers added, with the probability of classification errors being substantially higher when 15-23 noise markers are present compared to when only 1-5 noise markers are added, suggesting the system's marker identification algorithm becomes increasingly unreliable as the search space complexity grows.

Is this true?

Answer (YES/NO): NO